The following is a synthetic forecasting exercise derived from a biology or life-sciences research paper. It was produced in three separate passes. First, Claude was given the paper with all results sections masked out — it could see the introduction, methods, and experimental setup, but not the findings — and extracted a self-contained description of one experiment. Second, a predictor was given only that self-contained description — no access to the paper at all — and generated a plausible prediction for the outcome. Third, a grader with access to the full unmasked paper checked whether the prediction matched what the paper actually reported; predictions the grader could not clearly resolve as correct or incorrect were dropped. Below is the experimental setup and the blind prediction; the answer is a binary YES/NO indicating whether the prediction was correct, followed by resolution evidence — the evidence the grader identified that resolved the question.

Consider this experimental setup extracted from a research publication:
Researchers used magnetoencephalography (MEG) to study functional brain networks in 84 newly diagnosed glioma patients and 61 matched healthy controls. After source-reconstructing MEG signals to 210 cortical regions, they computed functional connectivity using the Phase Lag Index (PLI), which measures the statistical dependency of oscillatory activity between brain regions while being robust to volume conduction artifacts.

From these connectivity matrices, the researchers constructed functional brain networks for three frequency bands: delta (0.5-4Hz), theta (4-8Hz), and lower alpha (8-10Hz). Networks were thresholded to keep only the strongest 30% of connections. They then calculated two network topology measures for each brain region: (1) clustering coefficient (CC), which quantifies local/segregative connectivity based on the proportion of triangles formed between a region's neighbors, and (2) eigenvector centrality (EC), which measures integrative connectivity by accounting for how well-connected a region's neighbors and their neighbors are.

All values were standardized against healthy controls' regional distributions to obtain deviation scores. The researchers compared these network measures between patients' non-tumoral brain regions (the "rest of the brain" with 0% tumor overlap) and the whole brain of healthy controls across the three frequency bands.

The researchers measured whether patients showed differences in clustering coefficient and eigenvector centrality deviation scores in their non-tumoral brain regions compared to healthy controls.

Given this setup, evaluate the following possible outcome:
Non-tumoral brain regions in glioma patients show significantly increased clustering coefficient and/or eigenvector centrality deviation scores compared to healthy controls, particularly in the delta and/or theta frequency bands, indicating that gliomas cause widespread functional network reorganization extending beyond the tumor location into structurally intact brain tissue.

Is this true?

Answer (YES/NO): NO